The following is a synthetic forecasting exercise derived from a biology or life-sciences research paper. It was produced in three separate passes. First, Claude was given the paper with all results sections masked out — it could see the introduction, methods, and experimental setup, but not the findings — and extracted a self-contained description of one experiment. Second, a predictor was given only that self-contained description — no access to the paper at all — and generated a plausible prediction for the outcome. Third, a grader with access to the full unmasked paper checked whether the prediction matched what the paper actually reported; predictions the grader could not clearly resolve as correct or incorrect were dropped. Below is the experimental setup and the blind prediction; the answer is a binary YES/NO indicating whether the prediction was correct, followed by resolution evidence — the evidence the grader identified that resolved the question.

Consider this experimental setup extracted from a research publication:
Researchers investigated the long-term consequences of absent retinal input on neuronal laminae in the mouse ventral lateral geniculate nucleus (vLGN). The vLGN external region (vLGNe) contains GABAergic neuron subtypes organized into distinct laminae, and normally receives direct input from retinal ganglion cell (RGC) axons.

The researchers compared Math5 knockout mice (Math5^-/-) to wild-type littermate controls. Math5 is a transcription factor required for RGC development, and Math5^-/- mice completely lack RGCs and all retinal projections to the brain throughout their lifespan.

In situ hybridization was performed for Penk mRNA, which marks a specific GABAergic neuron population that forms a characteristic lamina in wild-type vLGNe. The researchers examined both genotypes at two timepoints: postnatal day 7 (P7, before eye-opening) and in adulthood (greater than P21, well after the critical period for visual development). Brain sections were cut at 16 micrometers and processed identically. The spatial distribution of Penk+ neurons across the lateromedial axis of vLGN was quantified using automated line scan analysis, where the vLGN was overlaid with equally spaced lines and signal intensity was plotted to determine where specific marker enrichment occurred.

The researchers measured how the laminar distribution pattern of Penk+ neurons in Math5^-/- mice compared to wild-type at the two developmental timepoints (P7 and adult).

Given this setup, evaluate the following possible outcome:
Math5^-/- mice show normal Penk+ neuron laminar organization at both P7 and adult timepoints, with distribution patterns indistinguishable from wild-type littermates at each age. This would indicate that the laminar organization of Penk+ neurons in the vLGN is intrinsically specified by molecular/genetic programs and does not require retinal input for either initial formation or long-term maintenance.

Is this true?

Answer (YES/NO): NO